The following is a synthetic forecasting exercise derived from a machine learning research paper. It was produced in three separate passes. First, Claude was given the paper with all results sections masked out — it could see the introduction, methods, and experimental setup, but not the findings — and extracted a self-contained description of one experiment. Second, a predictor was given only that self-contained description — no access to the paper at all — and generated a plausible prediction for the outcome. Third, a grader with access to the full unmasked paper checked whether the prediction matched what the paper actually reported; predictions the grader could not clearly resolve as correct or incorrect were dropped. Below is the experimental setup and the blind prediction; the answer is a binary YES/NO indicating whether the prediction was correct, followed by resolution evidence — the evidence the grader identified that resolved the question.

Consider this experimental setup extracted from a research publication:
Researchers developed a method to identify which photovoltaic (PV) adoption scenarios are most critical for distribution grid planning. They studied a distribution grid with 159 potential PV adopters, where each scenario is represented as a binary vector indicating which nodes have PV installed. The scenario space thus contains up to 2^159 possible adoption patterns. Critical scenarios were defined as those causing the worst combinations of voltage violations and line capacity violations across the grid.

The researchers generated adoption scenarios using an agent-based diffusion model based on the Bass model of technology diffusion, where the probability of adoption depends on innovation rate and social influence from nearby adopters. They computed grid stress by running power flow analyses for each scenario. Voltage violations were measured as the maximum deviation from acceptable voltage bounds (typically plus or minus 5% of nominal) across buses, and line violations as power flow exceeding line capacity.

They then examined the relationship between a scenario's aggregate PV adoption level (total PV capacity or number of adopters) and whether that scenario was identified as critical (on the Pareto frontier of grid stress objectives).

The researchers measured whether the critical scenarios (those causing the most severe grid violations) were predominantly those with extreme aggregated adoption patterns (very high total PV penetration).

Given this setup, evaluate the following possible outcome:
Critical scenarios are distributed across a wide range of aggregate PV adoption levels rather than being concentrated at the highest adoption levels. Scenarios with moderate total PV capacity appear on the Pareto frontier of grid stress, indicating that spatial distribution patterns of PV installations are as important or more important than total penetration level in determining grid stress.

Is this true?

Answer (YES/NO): YES